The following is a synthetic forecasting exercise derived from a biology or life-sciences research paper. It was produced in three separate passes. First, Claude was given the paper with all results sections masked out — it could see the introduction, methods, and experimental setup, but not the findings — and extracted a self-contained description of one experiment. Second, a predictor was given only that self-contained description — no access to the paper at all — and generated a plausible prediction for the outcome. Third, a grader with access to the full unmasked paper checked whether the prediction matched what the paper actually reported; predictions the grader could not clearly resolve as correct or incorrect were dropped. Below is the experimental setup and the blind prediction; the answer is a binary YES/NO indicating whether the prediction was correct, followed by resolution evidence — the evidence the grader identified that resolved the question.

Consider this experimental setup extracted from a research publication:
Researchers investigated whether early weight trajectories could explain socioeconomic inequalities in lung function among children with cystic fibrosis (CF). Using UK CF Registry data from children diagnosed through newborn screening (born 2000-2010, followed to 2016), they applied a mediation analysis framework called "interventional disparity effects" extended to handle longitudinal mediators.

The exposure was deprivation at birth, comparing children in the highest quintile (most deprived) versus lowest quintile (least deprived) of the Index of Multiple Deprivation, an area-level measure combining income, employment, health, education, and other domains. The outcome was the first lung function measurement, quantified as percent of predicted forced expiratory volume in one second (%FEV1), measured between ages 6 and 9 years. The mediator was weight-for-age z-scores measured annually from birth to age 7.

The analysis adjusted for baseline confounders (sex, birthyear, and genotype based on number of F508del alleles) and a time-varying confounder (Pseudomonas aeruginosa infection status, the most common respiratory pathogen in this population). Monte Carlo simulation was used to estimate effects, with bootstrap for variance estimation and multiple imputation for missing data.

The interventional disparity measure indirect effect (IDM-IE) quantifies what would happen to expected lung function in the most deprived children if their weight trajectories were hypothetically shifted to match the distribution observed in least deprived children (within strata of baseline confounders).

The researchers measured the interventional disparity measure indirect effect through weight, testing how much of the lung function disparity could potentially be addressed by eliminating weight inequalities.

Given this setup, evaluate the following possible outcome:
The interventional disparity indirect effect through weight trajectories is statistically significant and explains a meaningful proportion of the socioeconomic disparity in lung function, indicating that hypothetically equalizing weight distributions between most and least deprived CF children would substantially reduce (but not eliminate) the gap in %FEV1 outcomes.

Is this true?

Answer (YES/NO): NO